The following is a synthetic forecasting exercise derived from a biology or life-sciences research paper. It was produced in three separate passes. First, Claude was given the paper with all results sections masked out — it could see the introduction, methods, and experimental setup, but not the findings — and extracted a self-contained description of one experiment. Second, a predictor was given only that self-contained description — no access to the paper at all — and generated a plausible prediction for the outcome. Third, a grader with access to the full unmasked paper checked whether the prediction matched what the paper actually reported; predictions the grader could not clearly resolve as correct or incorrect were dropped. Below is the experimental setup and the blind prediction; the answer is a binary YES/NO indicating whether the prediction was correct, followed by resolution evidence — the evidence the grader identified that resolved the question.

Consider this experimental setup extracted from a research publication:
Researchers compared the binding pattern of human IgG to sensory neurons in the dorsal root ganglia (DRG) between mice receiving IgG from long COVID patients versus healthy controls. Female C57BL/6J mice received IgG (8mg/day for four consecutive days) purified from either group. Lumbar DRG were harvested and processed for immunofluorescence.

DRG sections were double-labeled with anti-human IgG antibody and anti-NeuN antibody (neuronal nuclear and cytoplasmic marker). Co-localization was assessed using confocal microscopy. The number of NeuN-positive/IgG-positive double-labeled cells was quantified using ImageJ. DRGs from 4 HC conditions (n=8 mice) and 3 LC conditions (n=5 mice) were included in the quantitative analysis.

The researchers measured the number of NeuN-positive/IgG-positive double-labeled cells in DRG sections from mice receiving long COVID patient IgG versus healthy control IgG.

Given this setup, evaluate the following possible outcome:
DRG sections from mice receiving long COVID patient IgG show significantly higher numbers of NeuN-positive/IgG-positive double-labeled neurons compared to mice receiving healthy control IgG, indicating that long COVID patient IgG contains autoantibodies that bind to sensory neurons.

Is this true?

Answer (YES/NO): YES